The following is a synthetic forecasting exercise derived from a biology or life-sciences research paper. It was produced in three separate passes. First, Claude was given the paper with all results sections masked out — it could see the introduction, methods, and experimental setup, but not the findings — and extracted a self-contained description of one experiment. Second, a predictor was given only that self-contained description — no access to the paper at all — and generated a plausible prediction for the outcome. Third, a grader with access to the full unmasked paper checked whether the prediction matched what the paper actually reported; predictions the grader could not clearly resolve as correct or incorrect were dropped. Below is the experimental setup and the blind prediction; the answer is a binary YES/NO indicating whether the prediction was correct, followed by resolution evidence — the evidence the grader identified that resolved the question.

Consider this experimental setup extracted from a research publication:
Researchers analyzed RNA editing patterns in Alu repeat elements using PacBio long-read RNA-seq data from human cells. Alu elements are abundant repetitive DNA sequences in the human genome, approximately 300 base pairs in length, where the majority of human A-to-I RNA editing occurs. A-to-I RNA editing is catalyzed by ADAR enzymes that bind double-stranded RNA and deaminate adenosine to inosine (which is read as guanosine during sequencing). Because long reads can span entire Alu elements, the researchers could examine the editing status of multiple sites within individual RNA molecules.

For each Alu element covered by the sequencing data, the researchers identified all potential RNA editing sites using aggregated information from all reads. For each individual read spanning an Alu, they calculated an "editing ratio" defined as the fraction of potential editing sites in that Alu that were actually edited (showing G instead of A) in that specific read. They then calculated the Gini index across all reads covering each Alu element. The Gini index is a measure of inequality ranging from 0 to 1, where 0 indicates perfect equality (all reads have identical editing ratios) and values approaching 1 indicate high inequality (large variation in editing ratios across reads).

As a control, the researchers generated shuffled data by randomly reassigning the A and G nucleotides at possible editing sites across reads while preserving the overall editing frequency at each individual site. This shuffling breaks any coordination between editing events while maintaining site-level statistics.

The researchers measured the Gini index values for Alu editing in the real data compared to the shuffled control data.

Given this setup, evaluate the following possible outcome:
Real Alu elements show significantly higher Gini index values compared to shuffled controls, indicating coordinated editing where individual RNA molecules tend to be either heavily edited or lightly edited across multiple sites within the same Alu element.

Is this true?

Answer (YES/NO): YES